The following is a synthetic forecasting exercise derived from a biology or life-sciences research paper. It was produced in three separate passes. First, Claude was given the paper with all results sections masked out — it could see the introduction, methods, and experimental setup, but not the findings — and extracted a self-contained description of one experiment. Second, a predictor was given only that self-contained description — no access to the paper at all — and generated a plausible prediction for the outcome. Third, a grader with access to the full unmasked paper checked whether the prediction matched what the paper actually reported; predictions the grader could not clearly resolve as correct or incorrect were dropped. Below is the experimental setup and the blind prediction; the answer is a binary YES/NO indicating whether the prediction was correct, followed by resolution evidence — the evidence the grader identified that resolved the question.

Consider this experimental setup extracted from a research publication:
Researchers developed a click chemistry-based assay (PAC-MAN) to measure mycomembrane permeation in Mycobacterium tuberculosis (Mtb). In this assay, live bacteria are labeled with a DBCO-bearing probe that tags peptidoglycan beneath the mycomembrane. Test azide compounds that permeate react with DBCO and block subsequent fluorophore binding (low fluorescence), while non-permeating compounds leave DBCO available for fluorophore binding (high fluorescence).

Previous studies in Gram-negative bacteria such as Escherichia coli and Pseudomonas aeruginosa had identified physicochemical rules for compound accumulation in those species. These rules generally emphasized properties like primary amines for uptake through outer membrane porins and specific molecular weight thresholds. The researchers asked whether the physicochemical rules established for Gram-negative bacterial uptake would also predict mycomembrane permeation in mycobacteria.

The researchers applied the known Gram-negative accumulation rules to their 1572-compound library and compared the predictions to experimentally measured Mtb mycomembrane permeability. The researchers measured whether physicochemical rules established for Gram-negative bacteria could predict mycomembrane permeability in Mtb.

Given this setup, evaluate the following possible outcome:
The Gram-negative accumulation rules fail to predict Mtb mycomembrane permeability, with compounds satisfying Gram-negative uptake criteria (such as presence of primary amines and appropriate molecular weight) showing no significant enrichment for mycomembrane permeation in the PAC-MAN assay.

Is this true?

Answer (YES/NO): YES